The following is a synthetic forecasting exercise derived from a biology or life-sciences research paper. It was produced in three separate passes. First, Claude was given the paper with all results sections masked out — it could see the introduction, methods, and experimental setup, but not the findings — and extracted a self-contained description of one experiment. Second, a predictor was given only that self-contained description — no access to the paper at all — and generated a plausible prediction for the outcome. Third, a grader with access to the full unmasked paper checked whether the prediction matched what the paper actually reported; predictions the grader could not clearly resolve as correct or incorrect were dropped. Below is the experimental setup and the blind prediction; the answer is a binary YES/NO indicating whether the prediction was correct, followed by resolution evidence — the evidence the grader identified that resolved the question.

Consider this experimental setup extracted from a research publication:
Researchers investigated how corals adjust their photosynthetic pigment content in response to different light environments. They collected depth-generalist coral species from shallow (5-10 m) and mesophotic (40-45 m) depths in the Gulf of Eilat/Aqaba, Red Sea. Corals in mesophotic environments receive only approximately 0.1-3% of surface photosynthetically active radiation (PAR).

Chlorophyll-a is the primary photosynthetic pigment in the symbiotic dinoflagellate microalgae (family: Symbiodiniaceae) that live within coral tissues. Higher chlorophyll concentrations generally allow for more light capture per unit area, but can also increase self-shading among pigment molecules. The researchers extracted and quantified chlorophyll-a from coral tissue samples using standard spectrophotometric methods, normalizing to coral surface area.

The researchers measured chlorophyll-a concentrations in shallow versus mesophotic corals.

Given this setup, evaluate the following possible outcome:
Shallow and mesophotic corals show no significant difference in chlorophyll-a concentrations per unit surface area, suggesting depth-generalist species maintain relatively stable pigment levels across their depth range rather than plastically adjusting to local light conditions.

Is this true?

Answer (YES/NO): NO